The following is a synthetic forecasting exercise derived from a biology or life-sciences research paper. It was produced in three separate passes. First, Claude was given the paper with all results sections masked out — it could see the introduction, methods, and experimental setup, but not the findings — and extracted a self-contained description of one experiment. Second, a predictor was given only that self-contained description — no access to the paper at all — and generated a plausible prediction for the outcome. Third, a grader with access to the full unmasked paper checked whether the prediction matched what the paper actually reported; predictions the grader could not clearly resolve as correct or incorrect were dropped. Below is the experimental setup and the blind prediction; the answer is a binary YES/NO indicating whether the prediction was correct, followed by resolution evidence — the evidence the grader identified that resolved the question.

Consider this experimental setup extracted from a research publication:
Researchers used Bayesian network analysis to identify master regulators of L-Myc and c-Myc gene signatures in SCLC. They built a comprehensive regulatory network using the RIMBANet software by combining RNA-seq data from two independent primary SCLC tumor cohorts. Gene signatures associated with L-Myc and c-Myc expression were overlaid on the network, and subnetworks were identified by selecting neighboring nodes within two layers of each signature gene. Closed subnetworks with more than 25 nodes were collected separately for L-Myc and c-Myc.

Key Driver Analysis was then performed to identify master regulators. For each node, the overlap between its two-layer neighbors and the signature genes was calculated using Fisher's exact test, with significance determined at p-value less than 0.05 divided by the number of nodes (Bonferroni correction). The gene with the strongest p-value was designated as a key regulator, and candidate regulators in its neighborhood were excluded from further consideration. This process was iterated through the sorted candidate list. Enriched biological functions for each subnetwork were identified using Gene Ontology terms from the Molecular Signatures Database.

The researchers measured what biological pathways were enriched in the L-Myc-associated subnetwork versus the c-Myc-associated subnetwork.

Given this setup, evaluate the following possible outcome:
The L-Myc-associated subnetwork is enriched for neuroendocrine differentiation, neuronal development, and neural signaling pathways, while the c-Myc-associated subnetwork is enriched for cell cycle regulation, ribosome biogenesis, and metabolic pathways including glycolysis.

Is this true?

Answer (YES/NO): NO